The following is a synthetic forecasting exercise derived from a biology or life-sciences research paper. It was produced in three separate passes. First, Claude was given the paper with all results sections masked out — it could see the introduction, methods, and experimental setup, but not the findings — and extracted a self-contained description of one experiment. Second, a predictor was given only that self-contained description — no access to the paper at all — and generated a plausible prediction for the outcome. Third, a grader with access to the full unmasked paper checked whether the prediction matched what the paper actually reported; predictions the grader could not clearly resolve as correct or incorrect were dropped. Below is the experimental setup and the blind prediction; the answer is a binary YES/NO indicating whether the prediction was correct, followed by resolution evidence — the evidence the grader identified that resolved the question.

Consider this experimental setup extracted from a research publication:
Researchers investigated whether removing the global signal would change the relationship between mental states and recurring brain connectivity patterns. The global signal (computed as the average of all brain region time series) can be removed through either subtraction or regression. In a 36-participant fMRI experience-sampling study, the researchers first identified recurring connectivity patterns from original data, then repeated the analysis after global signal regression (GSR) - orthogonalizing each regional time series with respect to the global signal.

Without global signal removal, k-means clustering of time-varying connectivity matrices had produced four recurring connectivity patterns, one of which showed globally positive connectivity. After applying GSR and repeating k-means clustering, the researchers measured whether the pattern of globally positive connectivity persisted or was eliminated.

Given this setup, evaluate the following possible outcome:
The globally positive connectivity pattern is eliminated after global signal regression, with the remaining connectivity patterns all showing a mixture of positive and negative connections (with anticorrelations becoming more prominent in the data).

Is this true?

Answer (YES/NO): YES